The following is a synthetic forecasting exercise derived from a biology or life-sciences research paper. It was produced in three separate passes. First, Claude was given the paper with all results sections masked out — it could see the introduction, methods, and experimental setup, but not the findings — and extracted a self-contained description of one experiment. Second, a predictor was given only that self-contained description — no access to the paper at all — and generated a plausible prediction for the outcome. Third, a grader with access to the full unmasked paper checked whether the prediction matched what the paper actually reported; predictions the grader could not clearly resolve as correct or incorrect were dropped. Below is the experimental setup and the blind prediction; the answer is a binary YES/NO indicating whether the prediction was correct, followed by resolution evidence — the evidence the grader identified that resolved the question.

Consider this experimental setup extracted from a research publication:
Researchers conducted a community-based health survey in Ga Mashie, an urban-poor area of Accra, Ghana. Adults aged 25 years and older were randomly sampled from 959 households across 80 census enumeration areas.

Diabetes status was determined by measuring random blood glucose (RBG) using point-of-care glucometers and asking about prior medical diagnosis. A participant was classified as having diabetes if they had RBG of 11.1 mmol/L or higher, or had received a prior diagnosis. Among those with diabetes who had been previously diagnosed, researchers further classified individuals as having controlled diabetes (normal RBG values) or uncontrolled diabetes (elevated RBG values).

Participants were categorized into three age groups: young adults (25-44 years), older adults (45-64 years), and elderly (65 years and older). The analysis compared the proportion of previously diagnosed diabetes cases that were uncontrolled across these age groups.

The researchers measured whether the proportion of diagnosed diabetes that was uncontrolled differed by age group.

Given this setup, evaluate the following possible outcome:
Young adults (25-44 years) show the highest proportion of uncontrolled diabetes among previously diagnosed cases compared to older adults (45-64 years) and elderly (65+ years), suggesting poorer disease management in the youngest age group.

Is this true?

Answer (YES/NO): YES